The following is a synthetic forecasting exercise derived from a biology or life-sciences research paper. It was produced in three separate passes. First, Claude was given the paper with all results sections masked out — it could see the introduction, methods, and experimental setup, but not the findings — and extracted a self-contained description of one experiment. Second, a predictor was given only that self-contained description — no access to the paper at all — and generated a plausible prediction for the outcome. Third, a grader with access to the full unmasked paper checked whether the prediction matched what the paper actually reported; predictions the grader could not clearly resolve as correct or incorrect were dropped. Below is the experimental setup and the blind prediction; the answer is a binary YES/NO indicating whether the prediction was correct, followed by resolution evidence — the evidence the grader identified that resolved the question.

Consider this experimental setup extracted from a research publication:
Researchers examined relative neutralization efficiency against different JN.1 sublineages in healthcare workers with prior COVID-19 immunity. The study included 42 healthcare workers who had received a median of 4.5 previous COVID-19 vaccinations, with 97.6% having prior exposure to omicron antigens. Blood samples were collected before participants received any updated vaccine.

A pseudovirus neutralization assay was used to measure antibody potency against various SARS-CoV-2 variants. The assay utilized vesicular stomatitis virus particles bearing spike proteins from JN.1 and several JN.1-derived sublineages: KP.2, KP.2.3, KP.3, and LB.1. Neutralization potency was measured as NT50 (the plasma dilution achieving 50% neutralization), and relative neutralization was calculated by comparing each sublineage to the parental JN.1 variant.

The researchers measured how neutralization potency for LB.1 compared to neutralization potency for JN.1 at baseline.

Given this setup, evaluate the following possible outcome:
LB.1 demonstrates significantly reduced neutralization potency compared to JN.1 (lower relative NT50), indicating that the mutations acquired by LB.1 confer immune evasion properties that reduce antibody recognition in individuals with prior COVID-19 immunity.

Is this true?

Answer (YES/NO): YES